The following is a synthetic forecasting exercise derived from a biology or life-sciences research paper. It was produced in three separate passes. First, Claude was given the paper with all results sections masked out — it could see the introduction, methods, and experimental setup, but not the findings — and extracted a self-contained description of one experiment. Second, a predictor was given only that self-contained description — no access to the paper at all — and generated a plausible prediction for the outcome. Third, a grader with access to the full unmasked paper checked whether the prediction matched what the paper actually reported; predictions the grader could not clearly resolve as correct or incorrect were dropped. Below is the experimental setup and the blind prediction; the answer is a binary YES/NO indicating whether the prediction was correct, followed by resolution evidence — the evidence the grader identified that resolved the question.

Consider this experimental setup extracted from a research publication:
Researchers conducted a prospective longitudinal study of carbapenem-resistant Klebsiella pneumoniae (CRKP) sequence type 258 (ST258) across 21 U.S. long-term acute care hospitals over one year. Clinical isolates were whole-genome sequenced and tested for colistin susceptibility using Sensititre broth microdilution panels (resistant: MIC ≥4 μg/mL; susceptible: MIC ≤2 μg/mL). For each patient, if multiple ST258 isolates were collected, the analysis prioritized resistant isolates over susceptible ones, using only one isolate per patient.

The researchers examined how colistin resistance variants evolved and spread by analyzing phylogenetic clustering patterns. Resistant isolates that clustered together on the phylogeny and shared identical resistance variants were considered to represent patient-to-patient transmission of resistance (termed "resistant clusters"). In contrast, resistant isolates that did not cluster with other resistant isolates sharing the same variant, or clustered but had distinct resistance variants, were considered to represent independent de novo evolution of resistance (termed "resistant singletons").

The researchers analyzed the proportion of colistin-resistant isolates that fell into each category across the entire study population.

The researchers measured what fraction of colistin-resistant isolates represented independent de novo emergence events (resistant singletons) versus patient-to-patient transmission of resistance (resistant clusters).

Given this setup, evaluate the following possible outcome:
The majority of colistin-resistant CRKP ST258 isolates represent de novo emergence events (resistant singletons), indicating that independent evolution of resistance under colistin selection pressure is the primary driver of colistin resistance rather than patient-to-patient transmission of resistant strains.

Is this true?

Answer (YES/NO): NO